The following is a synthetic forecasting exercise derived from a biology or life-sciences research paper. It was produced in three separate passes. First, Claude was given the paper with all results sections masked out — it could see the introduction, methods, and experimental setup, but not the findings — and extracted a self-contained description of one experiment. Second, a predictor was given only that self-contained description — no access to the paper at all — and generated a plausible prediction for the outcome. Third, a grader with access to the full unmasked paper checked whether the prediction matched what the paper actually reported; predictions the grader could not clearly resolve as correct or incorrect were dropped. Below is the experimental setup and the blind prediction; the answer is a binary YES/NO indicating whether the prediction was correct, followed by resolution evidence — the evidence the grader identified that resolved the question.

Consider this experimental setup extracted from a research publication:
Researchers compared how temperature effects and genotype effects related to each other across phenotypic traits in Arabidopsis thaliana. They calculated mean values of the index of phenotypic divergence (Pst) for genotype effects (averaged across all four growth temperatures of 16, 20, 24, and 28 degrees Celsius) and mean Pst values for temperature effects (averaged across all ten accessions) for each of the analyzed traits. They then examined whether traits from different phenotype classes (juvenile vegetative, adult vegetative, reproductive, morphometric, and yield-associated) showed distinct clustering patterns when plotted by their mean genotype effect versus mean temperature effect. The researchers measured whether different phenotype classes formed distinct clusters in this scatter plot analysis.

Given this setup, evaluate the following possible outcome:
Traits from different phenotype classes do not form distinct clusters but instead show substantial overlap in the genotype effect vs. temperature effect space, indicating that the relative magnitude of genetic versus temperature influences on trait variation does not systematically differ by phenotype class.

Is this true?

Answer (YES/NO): NO